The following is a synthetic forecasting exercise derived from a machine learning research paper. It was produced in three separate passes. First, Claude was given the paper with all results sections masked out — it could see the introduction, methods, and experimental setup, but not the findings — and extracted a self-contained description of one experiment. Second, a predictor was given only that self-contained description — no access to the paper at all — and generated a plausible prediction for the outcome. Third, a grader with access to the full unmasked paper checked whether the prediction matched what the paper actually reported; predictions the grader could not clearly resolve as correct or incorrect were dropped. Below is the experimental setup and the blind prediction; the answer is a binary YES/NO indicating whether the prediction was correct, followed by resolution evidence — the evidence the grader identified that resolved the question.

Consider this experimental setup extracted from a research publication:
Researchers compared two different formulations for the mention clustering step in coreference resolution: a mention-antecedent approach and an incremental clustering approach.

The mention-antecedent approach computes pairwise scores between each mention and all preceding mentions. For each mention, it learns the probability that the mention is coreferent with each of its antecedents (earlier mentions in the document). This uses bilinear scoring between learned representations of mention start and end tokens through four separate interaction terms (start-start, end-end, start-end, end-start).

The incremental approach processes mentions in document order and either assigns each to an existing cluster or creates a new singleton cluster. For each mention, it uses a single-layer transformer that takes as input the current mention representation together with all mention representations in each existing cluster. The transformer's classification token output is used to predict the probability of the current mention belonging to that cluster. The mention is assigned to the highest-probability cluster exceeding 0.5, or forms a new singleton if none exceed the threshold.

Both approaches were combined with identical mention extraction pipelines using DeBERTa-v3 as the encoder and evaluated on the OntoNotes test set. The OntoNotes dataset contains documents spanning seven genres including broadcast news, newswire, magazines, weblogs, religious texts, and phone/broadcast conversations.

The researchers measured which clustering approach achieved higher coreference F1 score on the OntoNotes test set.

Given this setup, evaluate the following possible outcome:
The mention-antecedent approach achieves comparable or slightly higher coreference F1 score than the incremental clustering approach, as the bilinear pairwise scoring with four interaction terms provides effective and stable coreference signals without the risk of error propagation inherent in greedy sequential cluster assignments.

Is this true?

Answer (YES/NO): NO